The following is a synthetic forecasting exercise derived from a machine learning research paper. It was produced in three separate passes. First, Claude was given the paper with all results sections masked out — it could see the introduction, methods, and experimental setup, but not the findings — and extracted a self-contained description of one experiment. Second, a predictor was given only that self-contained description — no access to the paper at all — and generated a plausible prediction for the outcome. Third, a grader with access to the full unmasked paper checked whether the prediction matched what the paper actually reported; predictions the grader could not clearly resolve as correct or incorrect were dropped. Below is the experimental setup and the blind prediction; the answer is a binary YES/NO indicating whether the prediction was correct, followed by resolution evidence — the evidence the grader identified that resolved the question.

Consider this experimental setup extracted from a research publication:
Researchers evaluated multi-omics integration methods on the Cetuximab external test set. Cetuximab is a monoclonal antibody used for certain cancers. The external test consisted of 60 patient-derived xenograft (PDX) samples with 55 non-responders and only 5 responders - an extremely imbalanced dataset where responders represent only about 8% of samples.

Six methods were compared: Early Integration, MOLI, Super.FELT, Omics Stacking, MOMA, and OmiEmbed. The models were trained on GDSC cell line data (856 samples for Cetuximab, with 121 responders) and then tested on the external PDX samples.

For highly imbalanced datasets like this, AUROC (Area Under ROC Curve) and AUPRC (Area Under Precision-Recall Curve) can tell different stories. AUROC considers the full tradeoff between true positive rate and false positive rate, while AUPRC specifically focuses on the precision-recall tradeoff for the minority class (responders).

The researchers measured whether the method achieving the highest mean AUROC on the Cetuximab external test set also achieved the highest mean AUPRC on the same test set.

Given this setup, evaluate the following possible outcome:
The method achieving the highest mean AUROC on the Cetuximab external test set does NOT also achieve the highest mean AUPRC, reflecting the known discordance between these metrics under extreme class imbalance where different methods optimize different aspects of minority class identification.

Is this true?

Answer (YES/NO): YES